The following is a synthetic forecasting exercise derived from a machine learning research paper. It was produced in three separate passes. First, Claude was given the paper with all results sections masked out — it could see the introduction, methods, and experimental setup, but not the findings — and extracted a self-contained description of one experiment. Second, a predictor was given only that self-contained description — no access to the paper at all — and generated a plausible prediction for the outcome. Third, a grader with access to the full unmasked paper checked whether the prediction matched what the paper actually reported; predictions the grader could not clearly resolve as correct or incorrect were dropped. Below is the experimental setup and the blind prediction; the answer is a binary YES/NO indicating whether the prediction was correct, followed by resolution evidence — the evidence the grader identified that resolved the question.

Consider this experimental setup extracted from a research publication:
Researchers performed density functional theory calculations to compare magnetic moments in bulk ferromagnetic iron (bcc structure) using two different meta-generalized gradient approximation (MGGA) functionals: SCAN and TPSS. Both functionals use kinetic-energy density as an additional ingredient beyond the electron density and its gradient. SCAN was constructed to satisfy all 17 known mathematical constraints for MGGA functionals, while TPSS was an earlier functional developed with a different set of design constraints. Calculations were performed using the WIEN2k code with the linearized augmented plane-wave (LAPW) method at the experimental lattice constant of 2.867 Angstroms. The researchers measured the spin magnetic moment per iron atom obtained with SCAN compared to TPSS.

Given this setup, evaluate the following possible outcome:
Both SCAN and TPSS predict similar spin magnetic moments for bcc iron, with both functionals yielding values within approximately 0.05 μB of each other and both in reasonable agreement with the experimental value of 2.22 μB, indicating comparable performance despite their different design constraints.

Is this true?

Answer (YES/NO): NO